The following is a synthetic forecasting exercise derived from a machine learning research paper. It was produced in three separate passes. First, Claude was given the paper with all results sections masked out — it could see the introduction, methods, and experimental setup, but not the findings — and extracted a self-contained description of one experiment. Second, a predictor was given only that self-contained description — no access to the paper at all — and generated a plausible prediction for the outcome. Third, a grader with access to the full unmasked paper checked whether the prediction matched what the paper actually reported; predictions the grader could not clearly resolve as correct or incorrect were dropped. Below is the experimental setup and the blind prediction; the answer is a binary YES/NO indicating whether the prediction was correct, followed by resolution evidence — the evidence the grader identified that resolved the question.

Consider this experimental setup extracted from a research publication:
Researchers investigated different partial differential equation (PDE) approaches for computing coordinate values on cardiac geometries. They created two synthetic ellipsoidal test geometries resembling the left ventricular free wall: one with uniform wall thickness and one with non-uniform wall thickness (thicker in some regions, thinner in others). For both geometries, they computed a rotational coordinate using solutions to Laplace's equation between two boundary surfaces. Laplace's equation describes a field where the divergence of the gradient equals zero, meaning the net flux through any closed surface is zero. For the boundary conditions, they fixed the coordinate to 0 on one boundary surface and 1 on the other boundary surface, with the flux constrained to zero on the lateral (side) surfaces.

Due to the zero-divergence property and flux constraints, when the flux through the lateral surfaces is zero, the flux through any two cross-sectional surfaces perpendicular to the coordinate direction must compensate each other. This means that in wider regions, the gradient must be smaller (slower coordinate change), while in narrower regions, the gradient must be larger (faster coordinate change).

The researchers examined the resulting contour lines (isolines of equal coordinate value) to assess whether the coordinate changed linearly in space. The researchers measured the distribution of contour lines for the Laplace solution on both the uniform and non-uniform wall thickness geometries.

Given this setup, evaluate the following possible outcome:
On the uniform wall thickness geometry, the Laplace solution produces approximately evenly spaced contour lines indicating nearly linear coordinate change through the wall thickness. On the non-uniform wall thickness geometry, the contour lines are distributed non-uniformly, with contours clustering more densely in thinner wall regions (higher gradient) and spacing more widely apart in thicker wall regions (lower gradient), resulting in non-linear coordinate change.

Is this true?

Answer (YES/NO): YES